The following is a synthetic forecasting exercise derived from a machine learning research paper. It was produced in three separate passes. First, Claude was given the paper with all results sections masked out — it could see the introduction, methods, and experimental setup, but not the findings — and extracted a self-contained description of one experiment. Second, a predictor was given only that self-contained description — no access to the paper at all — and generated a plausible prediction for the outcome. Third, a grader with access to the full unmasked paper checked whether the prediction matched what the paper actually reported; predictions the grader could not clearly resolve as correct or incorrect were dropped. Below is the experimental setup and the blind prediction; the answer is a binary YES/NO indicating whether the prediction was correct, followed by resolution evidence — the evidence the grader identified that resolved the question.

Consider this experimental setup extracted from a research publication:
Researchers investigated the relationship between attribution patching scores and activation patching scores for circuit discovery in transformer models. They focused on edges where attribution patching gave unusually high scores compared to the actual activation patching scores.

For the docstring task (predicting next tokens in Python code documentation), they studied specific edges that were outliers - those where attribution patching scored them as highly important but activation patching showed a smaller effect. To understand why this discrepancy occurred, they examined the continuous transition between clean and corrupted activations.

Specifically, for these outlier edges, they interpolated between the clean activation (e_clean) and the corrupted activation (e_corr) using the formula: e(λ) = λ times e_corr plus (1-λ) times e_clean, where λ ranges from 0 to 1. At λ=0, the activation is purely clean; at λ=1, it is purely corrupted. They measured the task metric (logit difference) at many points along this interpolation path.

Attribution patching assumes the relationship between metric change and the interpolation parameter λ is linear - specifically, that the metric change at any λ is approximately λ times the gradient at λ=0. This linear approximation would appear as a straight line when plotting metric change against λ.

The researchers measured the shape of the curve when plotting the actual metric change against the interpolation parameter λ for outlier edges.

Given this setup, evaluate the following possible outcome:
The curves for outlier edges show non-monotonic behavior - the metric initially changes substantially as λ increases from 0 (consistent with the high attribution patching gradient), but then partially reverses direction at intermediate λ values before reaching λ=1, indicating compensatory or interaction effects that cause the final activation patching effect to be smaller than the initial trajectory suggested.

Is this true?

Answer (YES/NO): NO